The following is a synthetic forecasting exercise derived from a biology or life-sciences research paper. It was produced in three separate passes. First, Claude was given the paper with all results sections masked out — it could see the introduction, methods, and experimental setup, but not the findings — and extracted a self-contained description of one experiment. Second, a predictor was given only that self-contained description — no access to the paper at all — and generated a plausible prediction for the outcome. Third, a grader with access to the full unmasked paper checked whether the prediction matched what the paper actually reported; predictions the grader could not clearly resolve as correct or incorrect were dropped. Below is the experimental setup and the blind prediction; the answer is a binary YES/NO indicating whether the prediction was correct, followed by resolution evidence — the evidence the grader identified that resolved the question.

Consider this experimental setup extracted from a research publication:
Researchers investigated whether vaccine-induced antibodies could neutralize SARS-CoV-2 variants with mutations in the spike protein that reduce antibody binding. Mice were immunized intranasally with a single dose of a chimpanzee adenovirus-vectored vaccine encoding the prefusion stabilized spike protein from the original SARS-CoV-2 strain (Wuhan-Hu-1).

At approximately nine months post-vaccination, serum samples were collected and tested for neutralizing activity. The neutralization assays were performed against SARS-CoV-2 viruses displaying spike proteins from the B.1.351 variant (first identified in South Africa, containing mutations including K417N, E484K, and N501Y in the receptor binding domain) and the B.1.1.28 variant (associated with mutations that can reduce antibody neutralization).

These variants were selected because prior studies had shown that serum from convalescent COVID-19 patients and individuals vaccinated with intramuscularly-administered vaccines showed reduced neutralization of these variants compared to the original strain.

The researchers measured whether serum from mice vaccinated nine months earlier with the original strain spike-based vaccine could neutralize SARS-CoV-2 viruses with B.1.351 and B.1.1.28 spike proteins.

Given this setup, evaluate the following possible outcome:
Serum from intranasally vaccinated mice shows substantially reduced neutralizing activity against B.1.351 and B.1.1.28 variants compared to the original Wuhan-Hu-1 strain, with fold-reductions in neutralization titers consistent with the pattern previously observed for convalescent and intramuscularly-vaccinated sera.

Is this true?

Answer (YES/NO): YES